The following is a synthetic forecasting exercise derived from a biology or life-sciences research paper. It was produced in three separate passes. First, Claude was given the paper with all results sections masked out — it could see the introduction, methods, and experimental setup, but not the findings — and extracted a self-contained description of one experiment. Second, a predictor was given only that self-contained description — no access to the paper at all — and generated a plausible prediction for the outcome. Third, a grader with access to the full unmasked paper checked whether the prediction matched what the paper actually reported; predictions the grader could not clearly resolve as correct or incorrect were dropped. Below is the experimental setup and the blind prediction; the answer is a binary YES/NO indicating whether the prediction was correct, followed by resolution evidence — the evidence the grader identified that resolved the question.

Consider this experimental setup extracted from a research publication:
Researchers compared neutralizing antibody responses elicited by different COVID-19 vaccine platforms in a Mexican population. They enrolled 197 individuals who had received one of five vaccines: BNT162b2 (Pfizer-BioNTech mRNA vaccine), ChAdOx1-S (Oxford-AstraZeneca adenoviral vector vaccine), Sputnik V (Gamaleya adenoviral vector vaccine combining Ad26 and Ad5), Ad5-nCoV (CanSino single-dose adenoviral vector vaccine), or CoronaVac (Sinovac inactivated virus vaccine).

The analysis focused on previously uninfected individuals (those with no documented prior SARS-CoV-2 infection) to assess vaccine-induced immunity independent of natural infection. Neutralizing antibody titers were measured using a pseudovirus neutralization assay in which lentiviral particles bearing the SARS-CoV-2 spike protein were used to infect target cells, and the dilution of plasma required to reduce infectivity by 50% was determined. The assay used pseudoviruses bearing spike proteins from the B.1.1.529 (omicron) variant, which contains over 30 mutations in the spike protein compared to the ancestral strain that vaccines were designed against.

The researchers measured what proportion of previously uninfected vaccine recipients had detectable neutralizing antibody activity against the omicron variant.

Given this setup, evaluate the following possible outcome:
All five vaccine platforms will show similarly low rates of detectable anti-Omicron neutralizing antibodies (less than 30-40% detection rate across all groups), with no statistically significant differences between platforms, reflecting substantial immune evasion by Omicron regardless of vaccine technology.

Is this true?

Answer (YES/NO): NO